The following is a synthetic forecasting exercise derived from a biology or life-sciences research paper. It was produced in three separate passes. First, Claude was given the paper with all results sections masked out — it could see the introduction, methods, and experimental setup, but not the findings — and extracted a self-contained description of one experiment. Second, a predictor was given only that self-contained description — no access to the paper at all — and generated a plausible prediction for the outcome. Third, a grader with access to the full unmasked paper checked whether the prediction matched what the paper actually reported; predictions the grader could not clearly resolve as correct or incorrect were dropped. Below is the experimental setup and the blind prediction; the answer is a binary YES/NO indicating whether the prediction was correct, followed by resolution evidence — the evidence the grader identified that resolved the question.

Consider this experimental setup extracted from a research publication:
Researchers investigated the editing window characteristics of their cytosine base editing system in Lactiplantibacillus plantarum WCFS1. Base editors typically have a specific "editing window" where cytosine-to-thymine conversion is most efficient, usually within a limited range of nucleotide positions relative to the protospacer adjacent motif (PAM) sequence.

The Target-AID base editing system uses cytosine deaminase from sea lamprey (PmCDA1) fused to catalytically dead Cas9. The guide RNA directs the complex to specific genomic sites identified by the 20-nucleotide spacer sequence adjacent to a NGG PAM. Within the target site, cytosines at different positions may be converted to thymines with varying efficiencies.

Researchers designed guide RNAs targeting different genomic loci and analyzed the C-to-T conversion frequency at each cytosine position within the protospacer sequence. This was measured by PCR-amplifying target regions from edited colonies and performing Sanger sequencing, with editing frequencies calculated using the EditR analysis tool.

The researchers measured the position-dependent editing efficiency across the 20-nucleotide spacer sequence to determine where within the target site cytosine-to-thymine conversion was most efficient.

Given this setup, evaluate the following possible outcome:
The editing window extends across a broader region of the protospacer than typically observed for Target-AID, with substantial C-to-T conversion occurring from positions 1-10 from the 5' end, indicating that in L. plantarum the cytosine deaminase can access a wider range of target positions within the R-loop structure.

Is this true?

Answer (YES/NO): NO